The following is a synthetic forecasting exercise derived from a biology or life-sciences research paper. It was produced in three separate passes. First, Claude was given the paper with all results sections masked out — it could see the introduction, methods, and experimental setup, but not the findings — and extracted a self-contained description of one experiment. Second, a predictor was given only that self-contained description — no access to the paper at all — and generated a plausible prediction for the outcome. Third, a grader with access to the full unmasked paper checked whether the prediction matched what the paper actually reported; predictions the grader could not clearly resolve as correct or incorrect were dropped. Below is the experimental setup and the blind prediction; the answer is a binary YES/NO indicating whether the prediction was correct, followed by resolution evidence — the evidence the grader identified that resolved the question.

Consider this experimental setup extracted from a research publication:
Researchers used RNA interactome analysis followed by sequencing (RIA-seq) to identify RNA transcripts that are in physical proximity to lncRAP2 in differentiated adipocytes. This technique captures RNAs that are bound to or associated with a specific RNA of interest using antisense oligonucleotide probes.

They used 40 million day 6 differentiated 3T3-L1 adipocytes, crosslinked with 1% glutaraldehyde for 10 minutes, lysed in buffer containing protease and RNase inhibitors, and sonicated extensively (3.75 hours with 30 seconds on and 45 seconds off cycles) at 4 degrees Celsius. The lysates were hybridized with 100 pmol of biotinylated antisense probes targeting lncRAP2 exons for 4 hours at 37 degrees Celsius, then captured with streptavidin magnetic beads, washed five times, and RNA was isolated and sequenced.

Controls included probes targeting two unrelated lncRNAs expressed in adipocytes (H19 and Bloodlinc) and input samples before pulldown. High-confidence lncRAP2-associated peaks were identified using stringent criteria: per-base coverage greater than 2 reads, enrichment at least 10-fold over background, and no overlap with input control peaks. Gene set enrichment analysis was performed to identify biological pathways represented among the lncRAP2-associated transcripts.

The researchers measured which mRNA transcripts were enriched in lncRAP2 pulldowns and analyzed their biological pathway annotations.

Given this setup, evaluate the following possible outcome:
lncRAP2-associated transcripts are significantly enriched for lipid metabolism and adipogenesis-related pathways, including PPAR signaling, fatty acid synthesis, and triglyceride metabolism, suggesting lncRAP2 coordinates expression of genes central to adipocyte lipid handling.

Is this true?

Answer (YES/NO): NO